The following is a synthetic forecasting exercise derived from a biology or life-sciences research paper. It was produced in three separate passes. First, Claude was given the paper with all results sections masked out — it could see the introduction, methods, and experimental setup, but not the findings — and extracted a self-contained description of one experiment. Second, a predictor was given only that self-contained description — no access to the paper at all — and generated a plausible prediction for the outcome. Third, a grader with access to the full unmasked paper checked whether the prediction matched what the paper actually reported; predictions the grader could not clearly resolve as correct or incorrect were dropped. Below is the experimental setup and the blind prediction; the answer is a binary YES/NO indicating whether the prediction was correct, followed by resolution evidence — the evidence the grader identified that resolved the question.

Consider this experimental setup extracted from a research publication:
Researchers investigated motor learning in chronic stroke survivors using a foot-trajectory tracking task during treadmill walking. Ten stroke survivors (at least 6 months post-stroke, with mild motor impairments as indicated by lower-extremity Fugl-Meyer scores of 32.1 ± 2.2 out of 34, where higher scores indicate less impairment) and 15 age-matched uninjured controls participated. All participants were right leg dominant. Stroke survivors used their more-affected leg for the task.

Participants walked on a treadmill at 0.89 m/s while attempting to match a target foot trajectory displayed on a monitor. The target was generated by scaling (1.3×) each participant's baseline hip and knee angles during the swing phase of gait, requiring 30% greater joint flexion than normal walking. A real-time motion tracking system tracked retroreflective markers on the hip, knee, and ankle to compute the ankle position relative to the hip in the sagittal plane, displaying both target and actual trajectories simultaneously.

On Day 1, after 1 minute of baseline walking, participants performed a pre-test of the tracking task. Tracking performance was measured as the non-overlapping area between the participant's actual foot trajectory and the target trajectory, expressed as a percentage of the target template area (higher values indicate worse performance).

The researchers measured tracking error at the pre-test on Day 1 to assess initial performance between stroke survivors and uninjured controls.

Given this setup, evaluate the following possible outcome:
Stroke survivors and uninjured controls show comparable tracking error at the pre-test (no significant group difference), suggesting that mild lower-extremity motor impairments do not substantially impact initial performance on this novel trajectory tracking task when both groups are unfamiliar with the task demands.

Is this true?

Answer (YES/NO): YES